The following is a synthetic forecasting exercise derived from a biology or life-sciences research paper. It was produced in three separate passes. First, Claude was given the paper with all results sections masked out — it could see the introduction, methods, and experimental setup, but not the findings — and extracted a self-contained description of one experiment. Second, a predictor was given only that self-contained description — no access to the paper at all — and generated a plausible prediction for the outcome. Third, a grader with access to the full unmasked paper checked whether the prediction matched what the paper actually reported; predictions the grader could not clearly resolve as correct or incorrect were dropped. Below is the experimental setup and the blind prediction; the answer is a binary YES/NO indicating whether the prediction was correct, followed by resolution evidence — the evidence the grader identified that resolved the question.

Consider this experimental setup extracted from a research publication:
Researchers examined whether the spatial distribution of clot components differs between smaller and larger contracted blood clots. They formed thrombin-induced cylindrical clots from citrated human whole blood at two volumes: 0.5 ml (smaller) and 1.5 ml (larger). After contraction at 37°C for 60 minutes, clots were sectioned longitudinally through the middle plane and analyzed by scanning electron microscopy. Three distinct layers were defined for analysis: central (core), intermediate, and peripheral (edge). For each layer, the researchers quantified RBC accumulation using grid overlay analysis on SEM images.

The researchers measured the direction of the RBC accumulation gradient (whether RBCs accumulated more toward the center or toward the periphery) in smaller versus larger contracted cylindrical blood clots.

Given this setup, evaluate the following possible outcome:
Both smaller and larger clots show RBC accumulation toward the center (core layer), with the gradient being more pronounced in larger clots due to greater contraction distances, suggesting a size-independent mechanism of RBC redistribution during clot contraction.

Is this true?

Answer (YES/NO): NO